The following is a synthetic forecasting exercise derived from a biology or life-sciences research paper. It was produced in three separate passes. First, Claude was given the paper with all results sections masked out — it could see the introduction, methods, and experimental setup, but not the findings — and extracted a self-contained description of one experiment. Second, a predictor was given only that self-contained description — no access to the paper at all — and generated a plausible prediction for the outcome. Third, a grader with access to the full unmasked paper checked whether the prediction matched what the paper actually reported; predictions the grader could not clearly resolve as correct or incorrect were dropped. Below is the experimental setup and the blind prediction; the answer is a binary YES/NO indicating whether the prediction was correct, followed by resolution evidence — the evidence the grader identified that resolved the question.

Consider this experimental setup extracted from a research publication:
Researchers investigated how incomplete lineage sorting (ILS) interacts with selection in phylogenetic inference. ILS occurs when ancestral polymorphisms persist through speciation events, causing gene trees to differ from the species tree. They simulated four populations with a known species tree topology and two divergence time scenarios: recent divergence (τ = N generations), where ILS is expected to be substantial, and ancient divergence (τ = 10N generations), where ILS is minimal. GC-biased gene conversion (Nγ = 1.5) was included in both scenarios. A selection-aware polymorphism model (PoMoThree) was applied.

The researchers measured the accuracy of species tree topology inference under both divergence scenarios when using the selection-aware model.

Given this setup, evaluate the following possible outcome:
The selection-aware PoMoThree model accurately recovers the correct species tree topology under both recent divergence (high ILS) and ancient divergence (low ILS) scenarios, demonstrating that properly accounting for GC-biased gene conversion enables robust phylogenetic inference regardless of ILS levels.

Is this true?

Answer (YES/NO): NO